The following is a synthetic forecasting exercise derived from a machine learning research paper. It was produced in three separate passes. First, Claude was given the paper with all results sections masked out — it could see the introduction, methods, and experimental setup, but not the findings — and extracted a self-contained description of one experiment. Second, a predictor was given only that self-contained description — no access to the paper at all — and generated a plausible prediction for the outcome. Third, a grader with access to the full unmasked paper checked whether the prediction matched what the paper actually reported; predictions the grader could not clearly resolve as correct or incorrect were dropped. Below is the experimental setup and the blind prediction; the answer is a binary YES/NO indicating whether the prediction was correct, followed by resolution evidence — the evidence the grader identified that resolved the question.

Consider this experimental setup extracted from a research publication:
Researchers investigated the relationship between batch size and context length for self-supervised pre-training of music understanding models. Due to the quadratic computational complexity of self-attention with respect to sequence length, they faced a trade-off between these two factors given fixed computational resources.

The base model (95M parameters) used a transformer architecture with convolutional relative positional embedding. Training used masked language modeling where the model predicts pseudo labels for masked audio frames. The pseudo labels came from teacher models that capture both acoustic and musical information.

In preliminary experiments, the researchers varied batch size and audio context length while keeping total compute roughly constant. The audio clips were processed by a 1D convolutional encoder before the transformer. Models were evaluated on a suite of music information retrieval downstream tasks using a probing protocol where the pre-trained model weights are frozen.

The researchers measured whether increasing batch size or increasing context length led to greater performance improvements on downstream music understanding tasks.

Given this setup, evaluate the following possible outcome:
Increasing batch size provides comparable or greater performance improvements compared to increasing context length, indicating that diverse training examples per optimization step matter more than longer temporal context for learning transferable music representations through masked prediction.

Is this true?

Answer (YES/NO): YES